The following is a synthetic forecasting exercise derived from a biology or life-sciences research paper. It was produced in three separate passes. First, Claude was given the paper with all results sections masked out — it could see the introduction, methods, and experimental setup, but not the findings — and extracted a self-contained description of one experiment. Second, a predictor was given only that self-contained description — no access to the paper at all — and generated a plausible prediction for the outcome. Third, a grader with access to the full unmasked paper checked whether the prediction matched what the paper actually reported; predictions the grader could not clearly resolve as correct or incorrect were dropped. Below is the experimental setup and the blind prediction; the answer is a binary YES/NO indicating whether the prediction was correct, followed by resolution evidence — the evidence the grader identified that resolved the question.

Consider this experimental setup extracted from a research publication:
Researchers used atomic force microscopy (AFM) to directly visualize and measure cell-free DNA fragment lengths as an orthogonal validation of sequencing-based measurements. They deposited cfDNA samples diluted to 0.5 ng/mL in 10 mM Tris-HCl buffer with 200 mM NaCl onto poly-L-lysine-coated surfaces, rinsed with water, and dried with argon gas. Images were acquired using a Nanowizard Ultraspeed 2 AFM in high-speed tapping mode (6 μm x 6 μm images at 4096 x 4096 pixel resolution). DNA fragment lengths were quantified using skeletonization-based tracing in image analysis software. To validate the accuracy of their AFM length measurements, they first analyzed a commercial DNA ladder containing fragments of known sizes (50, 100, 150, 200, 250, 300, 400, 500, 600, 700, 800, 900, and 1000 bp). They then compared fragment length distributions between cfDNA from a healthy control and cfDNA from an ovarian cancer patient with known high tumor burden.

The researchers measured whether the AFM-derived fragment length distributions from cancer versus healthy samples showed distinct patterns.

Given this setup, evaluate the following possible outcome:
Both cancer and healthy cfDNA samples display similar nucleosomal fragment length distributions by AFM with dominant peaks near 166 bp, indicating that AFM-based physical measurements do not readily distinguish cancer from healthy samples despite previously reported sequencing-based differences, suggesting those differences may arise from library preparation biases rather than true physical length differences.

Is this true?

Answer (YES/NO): NO